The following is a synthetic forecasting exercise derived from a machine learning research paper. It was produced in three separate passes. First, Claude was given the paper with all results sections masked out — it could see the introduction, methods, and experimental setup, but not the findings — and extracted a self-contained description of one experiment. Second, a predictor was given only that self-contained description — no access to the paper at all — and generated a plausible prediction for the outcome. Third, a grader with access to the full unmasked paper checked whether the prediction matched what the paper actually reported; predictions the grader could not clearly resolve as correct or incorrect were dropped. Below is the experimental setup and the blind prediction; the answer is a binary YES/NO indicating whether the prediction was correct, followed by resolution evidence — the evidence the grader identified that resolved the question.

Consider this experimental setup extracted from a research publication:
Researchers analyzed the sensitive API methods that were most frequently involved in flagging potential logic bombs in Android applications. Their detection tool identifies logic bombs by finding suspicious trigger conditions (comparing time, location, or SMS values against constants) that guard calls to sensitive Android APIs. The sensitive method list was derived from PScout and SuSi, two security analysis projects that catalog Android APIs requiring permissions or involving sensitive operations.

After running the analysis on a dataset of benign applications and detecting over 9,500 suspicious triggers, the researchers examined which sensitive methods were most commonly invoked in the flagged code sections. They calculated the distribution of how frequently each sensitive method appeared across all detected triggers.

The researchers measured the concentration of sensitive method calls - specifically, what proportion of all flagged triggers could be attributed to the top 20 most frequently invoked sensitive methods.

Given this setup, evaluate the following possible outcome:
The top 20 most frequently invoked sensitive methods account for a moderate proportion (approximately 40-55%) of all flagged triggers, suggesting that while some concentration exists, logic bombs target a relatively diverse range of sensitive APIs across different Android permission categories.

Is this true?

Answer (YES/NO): NO